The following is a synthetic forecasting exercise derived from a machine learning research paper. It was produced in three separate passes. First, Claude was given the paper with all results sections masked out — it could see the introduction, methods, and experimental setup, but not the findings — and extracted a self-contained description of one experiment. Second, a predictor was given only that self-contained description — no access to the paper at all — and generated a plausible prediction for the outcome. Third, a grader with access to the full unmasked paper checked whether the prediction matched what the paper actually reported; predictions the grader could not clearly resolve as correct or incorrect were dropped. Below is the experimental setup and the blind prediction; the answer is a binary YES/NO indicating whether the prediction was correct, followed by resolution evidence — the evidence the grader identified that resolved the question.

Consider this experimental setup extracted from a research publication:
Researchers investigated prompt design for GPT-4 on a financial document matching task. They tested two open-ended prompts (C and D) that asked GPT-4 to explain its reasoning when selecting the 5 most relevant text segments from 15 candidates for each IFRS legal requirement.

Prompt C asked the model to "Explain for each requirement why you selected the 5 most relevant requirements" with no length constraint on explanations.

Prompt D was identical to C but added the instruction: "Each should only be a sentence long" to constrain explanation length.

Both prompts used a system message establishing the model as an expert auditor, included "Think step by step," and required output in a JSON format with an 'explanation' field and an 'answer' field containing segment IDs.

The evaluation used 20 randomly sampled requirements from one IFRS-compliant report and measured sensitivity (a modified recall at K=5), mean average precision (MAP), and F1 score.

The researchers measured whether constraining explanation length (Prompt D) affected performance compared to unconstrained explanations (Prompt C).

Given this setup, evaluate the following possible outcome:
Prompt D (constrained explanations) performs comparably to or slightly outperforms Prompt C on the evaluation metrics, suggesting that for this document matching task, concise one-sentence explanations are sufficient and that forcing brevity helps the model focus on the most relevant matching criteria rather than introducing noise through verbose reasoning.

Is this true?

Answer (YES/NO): YES